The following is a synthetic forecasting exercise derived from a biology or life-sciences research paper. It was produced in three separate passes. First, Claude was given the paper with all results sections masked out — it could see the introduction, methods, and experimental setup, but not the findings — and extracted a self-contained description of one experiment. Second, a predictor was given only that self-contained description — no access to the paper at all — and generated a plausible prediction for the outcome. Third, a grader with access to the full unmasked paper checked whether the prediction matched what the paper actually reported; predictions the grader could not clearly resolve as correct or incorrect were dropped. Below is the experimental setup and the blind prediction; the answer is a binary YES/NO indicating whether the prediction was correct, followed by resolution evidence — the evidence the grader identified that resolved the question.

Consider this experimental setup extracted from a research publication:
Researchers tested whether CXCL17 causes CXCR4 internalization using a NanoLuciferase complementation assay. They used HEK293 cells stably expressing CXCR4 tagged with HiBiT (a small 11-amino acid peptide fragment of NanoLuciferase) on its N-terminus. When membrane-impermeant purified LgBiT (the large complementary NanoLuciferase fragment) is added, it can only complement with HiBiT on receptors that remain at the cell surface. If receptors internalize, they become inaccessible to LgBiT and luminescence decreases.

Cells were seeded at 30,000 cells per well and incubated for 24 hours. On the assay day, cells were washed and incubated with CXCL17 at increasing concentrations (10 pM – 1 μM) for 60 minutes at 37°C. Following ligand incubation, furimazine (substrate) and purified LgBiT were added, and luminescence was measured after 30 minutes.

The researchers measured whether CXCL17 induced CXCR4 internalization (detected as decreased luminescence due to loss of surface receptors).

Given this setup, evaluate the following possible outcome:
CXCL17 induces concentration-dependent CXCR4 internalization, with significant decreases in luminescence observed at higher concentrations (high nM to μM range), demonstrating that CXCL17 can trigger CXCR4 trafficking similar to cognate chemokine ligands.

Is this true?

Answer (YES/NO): NO